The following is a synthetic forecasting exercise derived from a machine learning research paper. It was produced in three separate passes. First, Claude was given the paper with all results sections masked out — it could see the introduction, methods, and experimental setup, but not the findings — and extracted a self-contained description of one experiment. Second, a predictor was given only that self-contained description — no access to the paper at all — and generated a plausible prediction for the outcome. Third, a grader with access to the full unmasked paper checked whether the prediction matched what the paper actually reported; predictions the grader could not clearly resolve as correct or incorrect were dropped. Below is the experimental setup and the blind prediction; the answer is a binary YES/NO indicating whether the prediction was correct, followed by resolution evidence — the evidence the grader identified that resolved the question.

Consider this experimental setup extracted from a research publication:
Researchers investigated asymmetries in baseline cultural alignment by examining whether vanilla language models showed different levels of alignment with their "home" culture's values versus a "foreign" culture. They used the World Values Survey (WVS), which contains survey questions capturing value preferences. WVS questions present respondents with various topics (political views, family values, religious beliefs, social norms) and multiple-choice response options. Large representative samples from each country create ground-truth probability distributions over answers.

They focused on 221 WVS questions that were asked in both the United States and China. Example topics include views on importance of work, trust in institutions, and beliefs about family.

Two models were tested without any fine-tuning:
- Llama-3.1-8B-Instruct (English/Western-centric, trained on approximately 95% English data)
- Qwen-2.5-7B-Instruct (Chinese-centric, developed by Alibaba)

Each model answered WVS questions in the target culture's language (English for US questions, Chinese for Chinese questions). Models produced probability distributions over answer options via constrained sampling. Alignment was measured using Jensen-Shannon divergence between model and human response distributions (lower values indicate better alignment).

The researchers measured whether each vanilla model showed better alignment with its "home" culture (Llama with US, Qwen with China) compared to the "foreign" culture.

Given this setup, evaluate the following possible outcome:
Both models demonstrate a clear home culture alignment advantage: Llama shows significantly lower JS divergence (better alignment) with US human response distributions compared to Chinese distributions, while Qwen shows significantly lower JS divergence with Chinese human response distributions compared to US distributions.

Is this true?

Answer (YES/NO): YES